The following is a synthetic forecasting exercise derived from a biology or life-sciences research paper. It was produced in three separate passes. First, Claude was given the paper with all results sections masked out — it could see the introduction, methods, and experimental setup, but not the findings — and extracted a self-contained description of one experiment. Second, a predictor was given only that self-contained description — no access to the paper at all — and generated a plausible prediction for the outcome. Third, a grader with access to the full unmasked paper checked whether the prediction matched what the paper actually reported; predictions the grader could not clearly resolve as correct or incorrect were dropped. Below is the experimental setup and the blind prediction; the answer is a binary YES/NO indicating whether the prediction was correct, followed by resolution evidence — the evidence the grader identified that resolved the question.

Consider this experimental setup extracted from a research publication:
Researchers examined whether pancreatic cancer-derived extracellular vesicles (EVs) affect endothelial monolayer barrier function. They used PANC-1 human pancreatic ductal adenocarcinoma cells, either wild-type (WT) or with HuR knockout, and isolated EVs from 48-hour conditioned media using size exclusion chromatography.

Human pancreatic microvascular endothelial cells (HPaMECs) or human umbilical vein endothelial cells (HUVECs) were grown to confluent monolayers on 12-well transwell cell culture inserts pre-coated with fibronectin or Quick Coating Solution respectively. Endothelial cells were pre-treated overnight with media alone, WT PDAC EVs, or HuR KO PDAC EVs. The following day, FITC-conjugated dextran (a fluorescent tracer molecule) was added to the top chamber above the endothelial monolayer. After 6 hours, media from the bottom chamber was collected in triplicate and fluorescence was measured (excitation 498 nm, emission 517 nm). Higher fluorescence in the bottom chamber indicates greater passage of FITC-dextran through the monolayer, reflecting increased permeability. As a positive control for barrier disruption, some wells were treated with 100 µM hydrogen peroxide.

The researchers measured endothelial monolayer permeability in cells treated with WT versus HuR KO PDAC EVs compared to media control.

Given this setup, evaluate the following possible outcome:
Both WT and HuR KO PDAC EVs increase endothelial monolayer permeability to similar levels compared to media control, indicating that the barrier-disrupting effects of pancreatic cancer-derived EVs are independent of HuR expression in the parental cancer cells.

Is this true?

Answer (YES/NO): NO